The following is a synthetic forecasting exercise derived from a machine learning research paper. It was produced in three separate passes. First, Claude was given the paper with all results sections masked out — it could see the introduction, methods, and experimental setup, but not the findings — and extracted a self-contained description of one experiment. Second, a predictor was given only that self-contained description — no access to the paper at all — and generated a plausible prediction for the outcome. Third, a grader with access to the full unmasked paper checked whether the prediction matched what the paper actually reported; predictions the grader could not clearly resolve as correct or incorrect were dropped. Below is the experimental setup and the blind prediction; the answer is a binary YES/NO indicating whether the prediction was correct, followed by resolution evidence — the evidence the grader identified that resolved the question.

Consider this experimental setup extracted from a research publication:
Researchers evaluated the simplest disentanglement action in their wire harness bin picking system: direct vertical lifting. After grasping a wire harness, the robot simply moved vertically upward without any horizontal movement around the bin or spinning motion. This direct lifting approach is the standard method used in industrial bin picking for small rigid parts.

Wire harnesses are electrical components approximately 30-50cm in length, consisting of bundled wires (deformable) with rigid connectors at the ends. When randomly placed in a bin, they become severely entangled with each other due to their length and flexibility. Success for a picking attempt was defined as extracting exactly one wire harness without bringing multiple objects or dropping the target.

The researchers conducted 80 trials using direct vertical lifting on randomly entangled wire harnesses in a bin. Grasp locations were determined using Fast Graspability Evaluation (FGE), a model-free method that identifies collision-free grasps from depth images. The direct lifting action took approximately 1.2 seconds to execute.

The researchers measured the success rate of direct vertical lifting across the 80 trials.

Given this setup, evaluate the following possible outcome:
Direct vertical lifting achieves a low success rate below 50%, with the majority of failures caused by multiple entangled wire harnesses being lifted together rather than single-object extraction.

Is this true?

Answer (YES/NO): NO